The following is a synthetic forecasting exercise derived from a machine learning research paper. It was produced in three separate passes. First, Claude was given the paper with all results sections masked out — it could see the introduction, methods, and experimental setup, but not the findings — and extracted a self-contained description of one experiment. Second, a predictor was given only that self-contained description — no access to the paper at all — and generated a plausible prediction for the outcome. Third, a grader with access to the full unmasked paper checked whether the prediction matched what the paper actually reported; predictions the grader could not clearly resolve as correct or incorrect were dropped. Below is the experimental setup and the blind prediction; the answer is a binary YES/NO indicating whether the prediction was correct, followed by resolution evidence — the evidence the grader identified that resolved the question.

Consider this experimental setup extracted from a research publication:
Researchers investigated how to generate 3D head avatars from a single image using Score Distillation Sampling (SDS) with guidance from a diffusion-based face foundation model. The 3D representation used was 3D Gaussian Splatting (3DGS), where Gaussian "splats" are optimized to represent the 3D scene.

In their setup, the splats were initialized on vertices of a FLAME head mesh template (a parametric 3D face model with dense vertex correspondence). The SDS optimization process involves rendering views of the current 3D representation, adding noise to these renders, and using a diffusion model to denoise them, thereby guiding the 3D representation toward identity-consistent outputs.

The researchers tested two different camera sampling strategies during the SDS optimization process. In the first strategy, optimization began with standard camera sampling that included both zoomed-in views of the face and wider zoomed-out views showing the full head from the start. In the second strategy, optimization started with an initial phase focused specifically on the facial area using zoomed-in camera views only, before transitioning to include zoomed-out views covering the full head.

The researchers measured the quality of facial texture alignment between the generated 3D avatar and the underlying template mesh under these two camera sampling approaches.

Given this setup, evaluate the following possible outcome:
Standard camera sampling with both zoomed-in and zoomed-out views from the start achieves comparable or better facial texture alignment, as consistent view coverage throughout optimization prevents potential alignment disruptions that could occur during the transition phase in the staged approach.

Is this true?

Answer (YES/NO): NO